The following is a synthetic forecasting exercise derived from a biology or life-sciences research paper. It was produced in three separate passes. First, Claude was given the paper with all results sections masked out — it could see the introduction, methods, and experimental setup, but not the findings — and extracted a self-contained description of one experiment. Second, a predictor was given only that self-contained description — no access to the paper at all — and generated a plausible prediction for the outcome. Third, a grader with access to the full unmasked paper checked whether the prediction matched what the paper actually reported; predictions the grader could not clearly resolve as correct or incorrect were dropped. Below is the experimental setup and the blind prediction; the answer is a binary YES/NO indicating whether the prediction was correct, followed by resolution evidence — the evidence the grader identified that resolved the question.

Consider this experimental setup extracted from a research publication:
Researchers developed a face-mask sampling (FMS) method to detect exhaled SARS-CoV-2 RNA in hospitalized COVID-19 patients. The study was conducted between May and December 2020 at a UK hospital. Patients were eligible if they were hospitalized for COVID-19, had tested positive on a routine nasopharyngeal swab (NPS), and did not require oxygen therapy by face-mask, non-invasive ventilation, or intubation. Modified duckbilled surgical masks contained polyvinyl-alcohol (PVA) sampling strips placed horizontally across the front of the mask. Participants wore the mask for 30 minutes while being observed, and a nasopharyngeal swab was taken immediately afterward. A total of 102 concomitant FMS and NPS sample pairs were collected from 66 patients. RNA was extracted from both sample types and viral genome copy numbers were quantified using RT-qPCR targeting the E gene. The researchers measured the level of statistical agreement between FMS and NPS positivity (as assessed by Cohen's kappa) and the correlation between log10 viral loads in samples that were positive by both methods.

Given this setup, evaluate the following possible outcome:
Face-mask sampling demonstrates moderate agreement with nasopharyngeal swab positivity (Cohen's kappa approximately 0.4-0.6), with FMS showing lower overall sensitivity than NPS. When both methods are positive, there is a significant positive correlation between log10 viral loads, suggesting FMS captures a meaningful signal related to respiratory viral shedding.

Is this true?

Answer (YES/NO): YES